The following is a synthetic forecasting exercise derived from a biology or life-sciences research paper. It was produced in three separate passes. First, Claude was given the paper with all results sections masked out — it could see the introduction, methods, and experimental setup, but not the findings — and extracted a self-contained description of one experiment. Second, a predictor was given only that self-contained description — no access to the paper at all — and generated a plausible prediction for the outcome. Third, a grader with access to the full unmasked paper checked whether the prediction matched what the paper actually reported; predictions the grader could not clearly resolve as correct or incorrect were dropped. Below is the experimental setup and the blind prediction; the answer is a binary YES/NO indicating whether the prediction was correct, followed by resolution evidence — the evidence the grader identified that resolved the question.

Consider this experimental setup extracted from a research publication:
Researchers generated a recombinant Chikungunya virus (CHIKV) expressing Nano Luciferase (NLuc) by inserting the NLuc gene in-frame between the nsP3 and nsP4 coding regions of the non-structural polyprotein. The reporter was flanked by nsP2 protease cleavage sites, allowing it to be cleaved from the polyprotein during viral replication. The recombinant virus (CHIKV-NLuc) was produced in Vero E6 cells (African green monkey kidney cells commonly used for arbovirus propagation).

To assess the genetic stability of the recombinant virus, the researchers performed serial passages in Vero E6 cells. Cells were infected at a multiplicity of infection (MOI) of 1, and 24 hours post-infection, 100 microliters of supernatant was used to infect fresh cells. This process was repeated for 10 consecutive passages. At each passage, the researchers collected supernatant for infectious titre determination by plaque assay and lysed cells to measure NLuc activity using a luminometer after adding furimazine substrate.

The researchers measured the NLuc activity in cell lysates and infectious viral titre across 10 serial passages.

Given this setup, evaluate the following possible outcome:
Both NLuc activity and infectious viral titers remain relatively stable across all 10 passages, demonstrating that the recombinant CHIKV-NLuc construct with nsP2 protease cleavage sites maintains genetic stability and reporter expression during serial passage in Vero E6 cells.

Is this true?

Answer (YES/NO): YES